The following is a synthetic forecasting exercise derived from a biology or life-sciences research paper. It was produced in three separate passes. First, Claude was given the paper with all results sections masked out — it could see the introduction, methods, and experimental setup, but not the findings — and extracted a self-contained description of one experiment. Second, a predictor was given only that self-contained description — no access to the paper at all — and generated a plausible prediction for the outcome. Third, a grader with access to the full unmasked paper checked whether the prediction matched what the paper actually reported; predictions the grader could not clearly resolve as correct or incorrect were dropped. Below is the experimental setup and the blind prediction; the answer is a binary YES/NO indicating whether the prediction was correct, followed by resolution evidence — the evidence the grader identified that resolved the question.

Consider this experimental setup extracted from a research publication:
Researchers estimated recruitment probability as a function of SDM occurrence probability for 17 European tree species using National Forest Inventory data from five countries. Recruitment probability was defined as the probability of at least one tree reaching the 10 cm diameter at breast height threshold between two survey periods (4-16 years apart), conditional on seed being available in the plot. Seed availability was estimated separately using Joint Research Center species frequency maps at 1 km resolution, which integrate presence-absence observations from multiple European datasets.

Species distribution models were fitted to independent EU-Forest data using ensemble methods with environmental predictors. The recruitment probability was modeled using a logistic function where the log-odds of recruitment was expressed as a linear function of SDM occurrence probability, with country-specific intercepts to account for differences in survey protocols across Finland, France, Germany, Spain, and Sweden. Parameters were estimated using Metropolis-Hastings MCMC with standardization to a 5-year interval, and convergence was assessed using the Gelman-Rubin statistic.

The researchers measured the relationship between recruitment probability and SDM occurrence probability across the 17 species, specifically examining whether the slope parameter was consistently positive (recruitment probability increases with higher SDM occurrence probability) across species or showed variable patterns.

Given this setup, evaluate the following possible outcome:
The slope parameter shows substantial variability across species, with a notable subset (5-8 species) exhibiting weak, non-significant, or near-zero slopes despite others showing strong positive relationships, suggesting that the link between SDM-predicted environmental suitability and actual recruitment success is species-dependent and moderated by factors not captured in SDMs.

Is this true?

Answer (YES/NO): YES